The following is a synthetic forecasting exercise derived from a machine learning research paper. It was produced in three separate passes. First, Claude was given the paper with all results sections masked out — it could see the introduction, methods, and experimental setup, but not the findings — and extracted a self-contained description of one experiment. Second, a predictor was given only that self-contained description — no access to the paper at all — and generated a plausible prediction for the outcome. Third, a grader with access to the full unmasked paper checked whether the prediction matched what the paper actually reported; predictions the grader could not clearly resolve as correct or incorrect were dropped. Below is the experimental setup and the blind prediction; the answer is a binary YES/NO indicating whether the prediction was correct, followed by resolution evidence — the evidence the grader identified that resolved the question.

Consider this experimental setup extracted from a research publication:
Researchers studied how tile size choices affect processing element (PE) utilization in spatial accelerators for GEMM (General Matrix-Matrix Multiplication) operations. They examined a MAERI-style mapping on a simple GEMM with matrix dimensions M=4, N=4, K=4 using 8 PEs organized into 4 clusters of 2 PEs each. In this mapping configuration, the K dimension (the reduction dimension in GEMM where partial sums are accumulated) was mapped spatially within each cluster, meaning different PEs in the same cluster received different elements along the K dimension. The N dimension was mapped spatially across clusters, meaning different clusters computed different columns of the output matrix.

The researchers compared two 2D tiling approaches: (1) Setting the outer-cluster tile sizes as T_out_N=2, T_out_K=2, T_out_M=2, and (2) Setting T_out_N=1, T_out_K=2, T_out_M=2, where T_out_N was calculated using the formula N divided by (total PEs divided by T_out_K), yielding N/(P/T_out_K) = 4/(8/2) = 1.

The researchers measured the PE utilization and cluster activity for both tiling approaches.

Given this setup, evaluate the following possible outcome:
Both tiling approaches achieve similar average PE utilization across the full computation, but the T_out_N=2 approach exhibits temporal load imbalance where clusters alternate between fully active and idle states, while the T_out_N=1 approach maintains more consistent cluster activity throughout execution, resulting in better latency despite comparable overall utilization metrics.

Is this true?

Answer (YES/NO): NO